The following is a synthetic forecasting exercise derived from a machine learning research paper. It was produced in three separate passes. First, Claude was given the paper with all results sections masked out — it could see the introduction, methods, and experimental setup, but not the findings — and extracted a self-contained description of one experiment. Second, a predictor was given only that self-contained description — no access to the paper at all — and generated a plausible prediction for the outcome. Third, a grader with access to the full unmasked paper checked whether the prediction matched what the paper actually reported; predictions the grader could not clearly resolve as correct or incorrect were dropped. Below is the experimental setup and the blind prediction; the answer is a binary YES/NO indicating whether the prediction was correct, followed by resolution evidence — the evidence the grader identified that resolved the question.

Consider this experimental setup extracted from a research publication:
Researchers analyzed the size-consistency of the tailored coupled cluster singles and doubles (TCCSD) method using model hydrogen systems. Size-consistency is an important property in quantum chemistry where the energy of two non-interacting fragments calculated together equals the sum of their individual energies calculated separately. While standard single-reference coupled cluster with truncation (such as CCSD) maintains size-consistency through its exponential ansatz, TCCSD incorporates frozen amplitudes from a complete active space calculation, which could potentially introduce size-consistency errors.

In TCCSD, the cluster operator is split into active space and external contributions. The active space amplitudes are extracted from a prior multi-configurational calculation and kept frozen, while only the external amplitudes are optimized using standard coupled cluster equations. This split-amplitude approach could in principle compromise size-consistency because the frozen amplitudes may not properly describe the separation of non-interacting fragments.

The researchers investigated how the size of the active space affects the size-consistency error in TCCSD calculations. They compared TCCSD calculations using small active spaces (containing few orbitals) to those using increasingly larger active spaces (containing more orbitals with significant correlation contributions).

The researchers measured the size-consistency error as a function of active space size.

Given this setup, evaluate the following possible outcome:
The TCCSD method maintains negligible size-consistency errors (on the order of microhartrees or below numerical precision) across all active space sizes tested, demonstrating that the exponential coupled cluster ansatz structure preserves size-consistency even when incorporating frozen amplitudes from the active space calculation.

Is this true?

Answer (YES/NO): NO